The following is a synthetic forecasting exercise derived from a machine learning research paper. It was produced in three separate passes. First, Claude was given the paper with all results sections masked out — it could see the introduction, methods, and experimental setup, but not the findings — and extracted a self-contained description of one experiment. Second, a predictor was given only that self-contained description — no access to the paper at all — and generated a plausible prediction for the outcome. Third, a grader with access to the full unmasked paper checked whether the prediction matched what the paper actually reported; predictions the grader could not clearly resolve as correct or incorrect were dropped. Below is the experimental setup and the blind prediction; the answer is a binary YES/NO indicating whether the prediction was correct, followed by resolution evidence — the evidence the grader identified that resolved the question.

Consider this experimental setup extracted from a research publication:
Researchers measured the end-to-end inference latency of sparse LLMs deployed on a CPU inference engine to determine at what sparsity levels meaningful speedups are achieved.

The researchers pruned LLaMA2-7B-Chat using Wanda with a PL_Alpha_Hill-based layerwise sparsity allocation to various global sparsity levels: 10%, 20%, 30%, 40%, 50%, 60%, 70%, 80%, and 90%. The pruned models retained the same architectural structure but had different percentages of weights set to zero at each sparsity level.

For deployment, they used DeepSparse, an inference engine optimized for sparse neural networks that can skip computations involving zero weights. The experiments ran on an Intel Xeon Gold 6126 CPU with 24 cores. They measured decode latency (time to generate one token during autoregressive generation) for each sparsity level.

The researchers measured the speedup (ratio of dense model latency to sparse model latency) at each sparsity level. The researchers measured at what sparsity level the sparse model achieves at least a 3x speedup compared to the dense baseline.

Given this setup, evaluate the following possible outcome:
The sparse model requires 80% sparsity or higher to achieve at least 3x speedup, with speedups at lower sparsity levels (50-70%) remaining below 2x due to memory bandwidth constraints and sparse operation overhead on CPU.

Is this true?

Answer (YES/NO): NO